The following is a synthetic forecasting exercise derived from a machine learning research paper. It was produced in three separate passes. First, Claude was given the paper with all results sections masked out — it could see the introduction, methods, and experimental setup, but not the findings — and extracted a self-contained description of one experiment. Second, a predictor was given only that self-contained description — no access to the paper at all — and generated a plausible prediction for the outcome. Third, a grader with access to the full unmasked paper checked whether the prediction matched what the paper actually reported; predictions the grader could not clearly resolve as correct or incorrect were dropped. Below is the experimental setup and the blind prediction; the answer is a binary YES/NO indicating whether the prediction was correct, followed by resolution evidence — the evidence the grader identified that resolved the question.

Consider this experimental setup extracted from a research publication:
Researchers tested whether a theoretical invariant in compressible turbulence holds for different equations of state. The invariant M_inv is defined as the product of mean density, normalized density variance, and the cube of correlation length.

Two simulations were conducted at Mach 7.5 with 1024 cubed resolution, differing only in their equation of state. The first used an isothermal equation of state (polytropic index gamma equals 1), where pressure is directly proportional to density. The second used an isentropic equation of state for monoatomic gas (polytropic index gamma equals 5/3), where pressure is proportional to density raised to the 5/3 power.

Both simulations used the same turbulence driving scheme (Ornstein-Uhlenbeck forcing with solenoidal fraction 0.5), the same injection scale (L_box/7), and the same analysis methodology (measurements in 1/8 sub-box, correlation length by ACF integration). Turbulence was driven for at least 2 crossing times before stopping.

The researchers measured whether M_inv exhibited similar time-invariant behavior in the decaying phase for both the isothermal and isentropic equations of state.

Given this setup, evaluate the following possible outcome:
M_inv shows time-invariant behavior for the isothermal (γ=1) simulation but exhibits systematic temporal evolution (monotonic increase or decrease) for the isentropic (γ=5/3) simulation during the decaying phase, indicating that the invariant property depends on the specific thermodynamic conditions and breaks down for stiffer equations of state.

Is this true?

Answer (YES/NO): NO